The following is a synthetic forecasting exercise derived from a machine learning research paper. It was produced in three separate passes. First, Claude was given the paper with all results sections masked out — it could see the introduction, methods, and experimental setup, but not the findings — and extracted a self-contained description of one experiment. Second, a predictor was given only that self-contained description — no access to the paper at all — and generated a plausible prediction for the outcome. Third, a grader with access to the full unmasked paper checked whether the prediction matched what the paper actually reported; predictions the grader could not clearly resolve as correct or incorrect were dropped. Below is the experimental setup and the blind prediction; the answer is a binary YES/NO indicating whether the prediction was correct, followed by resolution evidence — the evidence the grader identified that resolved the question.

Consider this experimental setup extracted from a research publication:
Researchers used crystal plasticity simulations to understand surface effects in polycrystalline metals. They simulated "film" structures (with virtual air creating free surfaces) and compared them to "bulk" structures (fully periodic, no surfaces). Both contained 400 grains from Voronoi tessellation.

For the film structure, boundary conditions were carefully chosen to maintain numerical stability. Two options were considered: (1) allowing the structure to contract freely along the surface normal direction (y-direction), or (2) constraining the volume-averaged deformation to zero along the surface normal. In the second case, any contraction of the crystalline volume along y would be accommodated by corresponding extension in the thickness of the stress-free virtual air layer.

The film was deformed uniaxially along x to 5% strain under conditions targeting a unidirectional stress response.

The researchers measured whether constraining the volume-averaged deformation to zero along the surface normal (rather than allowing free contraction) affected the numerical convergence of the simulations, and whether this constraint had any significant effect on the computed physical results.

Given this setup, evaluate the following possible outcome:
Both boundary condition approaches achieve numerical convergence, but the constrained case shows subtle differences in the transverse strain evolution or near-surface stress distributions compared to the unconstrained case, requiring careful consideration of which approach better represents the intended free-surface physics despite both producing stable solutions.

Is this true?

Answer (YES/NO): NO